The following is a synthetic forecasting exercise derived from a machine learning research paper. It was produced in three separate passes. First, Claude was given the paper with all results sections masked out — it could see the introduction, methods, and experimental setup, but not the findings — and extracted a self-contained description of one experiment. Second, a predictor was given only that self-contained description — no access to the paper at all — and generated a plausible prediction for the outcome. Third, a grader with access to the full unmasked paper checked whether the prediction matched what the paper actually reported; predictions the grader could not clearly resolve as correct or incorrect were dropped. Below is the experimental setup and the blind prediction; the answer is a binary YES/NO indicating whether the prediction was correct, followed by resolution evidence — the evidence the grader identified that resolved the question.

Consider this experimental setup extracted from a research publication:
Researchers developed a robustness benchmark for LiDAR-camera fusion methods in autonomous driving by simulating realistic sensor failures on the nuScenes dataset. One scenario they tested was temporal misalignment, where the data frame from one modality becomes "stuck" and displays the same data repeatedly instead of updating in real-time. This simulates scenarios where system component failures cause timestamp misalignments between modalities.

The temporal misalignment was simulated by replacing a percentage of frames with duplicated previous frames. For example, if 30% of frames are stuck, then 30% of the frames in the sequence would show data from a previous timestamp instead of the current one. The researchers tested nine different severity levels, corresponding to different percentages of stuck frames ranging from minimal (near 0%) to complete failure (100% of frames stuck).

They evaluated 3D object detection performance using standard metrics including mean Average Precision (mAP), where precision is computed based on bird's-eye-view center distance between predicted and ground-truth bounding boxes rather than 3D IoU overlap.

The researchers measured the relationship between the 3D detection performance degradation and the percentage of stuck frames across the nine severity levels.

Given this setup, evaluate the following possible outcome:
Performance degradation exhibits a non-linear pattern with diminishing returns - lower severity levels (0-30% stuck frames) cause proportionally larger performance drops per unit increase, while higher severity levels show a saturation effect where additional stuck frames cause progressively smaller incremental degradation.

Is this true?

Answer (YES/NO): NO